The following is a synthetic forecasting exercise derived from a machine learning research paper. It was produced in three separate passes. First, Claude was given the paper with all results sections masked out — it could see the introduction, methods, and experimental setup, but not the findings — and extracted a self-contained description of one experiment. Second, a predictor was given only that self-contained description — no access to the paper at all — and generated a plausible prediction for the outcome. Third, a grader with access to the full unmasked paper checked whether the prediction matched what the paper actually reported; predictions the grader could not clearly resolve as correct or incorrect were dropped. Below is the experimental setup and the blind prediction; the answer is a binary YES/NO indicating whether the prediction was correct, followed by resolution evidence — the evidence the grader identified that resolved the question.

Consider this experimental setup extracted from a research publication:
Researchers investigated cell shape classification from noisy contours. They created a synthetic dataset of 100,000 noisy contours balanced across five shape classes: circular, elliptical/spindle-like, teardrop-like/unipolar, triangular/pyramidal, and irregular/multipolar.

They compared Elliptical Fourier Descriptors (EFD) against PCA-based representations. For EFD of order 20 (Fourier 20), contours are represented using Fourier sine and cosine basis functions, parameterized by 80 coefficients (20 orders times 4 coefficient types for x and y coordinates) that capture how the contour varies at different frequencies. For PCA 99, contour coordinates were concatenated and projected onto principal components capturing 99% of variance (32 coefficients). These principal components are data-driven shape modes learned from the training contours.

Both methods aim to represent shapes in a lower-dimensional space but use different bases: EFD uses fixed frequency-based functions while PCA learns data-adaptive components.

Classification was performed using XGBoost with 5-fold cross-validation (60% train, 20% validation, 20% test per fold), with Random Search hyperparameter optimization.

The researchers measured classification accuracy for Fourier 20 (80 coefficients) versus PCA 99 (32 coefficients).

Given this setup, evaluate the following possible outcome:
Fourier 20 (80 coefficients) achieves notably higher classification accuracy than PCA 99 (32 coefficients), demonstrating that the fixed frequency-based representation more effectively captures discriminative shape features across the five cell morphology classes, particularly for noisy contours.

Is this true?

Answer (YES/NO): NO